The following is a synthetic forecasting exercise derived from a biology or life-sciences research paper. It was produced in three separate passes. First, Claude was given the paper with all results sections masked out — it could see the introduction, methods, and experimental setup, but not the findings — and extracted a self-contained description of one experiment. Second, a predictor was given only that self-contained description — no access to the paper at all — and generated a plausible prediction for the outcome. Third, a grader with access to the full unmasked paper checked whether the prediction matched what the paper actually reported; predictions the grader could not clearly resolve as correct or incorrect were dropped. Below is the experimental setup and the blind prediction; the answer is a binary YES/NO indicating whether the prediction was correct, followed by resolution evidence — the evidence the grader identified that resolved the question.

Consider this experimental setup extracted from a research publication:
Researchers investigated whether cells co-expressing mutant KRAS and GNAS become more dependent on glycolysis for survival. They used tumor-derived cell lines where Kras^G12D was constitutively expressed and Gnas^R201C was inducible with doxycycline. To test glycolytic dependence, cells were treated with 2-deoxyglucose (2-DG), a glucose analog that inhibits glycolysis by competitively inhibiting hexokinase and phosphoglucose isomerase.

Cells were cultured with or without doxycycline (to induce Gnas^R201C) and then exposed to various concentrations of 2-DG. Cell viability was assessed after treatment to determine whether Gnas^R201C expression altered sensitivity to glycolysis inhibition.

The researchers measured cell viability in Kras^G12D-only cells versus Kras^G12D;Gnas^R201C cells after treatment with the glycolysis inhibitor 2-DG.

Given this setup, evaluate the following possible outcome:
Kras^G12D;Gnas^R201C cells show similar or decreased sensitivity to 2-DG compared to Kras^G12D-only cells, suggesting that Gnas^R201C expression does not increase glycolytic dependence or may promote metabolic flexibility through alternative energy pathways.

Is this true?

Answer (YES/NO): NO